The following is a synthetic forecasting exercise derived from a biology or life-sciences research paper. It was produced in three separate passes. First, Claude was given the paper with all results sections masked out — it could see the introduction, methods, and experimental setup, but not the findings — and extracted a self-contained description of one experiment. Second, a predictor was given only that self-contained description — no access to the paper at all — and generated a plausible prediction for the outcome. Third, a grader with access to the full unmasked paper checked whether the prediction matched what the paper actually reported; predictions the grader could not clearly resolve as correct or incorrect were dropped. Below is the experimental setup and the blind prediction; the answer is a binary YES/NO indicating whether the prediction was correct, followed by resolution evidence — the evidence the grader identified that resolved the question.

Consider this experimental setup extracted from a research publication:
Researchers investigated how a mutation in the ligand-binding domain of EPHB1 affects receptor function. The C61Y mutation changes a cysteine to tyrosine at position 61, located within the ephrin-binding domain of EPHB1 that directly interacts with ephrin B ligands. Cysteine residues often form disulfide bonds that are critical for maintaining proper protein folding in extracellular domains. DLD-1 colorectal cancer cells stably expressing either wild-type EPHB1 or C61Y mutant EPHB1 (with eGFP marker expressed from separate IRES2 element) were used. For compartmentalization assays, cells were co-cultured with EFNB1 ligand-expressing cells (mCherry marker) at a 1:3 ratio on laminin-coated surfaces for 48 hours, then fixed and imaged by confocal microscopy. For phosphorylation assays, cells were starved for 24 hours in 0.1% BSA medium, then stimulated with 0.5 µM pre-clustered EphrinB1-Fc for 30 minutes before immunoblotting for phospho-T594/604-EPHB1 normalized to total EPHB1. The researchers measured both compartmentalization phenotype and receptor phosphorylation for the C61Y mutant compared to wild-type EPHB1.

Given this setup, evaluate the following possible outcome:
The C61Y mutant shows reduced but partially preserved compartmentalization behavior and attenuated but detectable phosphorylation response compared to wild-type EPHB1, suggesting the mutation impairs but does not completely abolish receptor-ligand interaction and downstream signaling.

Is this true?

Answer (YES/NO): NO